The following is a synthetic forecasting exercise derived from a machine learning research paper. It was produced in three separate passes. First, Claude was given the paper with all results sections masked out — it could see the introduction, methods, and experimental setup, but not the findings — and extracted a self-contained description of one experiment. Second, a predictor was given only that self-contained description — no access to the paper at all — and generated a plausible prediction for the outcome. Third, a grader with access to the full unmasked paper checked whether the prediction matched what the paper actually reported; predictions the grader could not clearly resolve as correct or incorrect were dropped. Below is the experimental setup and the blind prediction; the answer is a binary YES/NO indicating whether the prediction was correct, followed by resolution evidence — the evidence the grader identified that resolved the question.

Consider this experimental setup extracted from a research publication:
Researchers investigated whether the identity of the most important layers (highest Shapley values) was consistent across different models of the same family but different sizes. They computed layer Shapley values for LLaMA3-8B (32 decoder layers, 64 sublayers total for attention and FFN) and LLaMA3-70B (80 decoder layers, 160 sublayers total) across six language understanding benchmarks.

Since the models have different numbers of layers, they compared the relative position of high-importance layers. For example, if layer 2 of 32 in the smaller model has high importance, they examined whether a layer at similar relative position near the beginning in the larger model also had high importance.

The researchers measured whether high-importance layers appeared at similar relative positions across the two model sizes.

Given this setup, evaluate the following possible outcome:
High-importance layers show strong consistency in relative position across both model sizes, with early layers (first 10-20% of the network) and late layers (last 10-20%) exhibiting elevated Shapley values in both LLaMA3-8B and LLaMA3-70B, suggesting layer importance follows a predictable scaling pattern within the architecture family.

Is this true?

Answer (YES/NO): NO